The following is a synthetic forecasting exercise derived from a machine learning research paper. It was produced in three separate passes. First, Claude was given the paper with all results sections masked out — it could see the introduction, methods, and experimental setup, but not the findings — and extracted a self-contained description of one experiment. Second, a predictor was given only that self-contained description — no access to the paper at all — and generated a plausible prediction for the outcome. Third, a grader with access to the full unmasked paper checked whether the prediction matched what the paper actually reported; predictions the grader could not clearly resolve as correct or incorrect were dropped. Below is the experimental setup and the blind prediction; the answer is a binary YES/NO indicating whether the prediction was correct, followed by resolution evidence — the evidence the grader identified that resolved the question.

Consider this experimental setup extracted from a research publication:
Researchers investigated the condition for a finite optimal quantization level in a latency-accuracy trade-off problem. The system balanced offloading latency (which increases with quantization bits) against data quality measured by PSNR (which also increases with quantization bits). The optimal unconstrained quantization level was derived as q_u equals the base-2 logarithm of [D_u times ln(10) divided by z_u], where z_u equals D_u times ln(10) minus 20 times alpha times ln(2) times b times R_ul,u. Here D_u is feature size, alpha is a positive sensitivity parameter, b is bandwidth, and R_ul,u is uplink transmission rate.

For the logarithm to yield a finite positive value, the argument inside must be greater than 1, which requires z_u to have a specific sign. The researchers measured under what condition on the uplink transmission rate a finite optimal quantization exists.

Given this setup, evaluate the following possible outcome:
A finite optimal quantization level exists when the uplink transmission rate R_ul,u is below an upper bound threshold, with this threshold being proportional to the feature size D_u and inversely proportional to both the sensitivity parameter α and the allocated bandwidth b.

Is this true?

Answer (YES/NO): YES